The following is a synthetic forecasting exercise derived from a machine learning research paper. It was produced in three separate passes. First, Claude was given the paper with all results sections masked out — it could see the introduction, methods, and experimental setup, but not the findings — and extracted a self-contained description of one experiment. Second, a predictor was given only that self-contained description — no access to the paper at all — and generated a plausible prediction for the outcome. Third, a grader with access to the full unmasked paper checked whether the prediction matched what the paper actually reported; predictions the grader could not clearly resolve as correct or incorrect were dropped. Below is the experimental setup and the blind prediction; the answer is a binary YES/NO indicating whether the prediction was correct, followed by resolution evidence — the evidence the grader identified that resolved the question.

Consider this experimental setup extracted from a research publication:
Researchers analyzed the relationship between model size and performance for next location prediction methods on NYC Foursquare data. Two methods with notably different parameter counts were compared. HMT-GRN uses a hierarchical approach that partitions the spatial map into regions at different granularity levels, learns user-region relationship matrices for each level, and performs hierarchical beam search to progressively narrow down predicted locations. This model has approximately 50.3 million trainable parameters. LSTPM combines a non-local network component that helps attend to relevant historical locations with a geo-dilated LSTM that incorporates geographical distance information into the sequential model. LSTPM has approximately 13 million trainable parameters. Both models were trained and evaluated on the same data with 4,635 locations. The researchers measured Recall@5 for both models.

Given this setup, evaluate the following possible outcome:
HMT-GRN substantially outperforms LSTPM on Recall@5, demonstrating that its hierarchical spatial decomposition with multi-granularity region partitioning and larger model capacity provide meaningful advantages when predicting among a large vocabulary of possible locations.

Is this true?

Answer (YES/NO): NO